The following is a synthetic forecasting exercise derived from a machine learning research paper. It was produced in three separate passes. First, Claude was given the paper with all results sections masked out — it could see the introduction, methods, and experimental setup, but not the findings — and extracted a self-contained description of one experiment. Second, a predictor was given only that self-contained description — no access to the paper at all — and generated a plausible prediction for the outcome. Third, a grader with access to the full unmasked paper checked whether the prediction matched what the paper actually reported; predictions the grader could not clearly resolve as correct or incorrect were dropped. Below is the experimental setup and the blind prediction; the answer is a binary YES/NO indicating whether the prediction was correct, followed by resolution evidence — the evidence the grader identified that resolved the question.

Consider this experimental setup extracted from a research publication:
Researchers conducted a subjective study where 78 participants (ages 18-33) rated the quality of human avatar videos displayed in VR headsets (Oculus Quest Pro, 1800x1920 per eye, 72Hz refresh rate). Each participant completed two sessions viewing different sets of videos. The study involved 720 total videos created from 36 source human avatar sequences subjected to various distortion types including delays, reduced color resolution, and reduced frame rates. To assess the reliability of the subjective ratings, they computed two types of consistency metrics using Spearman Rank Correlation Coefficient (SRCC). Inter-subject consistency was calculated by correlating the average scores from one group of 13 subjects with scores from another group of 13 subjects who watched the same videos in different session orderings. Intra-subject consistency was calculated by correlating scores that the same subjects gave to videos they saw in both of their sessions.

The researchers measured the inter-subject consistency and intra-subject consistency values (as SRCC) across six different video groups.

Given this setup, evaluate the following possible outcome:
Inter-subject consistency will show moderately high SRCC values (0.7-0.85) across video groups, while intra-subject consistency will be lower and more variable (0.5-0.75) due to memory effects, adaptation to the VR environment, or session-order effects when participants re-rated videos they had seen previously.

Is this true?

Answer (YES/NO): NO